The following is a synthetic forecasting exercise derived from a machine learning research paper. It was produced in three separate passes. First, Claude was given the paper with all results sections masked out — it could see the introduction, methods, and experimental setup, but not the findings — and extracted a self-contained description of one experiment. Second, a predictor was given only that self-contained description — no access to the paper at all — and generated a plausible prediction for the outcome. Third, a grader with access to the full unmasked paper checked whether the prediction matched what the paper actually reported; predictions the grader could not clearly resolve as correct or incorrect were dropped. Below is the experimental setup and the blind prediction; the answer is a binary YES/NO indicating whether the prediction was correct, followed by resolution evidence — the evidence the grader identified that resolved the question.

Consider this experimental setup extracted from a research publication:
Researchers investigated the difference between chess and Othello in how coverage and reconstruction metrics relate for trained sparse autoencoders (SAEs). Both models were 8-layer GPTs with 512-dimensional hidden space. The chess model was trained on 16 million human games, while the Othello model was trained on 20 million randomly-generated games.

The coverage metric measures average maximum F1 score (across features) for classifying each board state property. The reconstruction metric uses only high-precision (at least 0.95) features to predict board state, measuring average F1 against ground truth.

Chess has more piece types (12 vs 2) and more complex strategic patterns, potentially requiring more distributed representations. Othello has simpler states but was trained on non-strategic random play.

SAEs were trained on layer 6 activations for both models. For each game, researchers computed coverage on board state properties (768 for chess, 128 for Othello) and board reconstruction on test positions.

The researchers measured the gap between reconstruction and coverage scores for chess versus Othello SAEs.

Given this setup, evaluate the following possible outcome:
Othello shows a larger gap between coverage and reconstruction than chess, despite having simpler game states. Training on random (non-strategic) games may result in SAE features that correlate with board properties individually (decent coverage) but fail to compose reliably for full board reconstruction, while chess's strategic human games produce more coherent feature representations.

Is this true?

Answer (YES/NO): NO